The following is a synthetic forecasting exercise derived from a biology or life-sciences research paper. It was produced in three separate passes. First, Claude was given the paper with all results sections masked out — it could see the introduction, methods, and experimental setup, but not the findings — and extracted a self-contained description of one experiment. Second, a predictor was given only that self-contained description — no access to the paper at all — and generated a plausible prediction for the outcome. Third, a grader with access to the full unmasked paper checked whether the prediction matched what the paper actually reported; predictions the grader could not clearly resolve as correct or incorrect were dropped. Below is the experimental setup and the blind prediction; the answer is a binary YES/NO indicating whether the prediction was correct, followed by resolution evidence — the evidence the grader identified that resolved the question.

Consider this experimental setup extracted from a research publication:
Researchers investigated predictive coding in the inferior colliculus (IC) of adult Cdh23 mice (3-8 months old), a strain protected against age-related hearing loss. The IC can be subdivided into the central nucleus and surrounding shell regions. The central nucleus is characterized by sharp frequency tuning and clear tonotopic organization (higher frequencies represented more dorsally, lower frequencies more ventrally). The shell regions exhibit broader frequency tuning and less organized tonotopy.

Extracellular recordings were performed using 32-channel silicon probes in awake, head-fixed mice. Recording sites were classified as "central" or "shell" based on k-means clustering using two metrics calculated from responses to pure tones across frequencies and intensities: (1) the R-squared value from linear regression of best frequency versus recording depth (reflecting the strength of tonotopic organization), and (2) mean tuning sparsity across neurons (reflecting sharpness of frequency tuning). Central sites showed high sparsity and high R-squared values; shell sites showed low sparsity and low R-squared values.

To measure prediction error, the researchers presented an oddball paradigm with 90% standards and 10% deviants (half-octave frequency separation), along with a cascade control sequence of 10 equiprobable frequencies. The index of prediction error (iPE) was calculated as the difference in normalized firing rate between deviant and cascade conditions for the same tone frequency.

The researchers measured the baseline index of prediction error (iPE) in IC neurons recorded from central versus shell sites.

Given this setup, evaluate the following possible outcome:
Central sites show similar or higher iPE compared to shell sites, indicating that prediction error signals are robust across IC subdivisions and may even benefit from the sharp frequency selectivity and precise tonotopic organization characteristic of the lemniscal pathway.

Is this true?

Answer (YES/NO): NO